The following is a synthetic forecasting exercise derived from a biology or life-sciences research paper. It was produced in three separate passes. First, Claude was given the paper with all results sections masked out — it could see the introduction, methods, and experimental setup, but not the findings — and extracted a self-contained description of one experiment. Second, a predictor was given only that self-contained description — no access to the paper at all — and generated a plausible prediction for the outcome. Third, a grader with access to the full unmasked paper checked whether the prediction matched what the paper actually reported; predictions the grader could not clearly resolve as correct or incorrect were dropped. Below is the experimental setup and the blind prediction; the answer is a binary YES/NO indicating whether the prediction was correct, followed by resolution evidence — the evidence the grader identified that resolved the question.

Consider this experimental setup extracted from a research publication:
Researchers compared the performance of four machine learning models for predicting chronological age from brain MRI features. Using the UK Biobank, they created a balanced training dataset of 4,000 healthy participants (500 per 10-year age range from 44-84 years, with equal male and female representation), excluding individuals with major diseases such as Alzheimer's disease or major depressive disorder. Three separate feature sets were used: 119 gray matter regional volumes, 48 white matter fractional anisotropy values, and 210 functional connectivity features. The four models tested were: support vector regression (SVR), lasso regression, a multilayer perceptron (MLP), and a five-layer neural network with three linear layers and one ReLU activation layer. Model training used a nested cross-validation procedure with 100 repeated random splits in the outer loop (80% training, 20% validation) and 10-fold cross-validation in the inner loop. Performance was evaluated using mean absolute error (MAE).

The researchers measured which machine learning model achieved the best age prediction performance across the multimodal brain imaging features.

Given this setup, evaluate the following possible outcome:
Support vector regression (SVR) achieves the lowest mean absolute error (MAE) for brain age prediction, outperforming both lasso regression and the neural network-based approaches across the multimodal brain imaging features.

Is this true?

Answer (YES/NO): NO